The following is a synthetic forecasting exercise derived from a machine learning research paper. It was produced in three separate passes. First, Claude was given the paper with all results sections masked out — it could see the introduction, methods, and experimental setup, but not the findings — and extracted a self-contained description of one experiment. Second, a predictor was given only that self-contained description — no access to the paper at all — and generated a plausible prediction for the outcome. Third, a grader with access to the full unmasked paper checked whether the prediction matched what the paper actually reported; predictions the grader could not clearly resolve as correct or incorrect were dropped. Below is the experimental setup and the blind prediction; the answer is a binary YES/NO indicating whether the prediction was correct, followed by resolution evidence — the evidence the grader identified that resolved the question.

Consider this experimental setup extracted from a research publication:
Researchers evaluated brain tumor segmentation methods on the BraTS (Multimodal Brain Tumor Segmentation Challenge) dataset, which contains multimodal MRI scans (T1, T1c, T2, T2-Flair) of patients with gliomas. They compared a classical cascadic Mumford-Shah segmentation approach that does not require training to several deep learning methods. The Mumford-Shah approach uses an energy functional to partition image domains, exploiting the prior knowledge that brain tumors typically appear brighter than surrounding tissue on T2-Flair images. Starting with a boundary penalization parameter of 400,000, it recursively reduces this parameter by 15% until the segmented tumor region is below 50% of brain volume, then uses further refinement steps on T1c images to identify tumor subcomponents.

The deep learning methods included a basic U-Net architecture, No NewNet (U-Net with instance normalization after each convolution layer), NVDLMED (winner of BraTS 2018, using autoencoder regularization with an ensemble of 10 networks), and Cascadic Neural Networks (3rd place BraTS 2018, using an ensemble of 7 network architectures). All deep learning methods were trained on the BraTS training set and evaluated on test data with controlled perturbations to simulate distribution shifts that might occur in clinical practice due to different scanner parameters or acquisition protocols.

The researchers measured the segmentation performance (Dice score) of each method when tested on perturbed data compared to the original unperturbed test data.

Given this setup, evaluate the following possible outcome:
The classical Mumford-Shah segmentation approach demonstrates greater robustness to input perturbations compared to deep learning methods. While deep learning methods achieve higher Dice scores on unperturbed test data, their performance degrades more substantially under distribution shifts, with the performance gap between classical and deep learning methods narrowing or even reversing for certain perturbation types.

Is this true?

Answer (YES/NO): YES